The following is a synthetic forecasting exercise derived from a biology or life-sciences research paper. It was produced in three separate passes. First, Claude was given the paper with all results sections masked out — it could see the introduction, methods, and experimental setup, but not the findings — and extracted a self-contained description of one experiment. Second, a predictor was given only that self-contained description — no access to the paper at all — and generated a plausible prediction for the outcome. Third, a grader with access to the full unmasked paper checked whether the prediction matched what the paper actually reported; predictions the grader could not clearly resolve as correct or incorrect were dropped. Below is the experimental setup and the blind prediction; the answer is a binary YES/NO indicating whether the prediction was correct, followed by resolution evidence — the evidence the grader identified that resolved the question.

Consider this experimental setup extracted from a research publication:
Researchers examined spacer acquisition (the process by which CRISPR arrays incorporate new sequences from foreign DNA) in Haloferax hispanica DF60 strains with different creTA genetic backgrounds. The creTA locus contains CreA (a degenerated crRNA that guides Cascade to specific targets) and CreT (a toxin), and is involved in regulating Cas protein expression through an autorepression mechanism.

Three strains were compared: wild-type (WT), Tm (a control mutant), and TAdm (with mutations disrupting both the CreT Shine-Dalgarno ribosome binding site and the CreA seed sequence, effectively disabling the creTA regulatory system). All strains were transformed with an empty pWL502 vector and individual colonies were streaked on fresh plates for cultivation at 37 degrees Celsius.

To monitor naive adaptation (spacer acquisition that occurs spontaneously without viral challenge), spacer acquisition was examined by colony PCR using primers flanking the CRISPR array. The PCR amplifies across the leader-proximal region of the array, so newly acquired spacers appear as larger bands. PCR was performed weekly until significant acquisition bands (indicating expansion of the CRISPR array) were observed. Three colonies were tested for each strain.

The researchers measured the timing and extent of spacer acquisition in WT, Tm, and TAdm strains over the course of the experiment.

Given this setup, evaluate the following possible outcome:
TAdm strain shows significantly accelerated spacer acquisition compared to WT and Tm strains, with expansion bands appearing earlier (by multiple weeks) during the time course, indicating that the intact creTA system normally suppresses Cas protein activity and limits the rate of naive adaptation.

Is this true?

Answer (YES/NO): NO